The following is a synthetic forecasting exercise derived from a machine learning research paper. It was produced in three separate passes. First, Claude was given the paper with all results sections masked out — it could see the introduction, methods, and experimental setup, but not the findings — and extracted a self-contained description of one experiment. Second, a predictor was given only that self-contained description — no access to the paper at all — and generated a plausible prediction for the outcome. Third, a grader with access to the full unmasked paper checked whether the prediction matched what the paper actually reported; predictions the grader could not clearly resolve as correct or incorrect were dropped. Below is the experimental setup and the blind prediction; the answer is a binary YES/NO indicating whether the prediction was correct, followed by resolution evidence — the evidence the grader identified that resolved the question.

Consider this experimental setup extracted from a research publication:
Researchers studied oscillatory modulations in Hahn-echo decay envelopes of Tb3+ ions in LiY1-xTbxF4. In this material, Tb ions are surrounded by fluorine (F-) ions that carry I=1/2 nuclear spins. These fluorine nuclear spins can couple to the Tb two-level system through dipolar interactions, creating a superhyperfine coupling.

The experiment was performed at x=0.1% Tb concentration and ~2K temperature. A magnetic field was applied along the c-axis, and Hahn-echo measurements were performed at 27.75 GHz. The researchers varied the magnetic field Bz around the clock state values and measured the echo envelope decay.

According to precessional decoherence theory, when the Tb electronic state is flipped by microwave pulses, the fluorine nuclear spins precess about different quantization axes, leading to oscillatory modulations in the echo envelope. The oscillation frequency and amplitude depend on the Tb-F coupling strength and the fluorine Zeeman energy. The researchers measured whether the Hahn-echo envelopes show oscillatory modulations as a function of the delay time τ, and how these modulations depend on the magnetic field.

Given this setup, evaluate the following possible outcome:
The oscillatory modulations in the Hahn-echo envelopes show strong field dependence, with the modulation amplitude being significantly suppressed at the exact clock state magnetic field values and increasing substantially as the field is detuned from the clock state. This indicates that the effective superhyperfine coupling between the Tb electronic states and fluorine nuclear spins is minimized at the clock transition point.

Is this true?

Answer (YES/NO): YES